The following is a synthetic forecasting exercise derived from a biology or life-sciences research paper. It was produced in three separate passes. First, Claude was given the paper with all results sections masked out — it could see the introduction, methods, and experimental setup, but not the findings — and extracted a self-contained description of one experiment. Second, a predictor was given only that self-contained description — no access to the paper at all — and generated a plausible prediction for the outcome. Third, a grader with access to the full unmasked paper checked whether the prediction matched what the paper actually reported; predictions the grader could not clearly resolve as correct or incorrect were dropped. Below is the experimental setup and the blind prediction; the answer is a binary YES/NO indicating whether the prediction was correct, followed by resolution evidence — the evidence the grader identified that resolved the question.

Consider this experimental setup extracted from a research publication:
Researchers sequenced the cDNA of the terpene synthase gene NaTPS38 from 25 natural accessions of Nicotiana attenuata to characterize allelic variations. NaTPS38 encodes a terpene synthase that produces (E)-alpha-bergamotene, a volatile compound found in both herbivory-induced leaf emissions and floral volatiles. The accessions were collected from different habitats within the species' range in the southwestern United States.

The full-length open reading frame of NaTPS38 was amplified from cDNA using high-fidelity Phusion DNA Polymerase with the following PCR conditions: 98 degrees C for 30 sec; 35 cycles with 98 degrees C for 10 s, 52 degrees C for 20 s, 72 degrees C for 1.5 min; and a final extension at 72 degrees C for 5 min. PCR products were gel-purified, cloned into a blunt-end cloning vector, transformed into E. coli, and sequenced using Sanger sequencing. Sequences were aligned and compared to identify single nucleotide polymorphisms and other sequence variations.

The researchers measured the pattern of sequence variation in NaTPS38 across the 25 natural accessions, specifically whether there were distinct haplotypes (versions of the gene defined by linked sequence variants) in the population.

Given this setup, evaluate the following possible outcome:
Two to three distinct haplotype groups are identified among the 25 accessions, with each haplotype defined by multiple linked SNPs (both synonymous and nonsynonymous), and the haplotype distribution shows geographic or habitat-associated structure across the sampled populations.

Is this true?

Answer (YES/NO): NO